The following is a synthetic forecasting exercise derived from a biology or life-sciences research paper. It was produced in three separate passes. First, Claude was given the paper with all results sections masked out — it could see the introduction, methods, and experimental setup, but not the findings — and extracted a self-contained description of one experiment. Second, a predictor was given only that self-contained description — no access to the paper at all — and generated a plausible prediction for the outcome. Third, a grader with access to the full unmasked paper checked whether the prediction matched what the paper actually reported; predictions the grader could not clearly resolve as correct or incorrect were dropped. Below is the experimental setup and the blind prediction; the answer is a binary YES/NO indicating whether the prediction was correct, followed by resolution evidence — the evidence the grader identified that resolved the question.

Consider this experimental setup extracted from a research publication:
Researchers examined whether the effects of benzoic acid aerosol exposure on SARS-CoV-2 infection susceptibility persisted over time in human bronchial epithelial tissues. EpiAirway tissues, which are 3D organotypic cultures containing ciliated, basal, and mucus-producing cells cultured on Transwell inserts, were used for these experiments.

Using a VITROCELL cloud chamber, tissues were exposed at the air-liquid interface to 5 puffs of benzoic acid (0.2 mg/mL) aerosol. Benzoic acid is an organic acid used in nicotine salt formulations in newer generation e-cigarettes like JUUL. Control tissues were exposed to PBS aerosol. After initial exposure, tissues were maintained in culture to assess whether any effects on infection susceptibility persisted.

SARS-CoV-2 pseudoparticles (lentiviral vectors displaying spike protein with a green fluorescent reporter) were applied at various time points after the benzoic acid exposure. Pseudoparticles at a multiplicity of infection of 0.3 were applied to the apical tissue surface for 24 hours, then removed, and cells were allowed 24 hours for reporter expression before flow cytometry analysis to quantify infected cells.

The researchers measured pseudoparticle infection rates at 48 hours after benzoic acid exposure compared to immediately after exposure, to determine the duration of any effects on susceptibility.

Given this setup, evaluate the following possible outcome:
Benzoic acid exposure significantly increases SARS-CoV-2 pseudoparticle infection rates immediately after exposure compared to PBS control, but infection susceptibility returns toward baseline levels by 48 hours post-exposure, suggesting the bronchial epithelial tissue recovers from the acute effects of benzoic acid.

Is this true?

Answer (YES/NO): NO